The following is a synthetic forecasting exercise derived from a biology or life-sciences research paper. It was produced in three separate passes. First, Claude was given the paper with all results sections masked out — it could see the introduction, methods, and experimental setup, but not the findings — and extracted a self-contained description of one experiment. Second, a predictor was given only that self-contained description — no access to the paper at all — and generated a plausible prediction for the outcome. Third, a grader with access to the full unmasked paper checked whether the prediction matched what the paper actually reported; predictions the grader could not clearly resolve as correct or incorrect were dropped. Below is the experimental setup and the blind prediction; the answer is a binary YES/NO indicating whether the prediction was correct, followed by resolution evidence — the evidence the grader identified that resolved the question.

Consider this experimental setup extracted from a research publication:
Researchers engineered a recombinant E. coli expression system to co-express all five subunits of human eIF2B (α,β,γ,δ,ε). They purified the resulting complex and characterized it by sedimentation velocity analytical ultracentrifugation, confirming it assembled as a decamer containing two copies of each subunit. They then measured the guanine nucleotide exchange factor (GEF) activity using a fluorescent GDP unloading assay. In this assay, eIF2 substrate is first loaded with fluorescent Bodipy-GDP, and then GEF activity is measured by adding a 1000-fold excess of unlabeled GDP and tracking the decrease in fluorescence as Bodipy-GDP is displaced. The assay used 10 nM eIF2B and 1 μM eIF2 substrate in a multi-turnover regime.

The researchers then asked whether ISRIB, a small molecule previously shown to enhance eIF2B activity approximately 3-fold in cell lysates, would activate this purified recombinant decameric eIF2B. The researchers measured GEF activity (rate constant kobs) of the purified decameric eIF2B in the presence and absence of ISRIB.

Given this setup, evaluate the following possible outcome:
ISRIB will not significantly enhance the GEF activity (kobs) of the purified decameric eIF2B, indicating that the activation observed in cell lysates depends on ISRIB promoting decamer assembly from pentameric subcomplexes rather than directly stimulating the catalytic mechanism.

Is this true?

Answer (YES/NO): YES